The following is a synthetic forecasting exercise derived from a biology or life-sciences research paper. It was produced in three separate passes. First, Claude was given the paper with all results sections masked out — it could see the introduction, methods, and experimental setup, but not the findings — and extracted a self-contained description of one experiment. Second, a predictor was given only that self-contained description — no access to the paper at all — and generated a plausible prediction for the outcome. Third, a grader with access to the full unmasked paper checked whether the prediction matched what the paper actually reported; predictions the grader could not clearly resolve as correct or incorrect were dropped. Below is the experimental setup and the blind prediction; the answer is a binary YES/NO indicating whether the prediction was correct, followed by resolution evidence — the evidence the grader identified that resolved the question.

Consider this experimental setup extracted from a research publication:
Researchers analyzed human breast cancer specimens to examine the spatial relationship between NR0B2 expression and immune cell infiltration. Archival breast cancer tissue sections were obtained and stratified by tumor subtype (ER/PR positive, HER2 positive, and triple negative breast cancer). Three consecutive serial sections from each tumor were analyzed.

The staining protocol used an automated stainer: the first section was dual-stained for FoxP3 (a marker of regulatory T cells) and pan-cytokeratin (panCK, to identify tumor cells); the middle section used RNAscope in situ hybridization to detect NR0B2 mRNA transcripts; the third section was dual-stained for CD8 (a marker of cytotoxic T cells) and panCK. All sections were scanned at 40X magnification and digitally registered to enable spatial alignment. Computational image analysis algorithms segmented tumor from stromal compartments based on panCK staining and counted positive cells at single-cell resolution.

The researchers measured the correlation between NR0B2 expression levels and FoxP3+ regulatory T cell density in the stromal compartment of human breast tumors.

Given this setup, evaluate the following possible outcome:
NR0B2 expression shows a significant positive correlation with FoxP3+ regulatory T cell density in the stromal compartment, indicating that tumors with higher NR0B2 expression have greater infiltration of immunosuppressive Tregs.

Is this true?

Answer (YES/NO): NO